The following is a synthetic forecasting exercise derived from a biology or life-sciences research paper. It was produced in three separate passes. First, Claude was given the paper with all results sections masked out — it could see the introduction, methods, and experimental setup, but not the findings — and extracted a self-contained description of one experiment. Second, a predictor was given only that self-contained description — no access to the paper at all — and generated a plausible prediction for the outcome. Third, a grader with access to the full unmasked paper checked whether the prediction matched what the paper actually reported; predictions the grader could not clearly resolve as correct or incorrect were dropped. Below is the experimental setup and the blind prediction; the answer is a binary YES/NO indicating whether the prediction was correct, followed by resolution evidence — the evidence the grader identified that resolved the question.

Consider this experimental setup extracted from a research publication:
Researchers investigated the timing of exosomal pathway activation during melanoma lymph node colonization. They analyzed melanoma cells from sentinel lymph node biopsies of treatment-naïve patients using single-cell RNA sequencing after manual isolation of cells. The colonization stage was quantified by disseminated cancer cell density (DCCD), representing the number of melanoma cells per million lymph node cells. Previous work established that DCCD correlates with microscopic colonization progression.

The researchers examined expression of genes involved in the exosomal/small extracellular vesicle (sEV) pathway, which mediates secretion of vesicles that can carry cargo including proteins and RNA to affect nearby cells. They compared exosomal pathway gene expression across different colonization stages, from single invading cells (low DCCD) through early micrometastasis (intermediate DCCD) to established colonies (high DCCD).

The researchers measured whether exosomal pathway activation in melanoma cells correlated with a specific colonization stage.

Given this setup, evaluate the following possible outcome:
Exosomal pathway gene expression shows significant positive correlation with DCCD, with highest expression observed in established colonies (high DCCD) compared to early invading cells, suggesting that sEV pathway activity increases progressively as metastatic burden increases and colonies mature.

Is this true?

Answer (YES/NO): NO